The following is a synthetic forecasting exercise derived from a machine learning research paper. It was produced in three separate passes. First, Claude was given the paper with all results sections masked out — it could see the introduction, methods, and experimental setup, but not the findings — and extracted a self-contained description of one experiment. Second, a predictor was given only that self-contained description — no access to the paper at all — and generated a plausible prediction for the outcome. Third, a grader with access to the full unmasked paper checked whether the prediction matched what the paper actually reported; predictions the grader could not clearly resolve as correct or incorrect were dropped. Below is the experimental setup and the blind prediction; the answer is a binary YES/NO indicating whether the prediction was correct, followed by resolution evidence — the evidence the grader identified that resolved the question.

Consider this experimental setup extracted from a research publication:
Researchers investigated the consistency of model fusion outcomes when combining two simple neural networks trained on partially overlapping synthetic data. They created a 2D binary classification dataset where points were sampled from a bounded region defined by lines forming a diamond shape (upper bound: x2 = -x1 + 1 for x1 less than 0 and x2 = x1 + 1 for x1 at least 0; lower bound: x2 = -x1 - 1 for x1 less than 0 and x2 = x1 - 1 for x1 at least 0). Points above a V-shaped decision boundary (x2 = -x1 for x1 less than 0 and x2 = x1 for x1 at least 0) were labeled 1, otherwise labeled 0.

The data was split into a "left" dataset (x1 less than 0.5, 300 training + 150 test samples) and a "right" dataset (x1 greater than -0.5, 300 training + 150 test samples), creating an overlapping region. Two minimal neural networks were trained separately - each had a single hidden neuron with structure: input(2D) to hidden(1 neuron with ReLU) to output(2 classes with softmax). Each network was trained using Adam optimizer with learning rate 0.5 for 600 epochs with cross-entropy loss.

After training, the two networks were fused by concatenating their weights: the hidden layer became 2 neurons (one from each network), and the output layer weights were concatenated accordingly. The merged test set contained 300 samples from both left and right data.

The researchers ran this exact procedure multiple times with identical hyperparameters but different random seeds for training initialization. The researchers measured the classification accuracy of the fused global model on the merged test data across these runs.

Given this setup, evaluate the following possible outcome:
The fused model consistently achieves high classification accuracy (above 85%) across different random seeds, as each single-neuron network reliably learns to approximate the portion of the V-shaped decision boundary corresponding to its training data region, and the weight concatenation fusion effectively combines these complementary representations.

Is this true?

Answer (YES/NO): NO